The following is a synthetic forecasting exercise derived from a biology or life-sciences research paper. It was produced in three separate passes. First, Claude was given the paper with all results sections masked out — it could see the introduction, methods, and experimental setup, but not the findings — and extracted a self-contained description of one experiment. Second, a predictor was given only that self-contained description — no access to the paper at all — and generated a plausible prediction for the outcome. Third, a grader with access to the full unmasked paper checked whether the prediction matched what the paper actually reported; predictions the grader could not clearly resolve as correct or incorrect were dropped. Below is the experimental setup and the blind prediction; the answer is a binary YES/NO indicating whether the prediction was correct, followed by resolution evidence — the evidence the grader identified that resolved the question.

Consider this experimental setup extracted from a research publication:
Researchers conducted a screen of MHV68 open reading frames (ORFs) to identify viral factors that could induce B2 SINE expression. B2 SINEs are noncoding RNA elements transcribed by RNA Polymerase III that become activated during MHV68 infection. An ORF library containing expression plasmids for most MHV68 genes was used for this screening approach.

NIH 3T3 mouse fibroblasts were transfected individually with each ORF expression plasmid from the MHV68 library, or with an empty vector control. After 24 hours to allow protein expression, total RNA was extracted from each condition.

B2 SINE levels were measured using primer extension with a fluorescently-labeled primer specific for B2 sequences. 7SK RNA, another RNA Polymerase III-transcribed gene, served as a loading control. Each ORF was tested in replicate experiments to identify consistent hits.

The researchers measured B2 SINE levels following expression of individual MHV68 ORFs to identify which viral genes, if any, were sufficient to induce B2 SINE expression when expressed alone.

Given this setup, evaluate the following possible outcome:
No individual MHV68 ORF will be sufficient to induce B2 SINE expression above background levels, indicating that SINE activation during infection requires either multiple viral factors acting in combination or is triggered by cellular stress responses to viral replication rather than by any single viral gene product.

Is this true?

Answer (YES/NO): NO